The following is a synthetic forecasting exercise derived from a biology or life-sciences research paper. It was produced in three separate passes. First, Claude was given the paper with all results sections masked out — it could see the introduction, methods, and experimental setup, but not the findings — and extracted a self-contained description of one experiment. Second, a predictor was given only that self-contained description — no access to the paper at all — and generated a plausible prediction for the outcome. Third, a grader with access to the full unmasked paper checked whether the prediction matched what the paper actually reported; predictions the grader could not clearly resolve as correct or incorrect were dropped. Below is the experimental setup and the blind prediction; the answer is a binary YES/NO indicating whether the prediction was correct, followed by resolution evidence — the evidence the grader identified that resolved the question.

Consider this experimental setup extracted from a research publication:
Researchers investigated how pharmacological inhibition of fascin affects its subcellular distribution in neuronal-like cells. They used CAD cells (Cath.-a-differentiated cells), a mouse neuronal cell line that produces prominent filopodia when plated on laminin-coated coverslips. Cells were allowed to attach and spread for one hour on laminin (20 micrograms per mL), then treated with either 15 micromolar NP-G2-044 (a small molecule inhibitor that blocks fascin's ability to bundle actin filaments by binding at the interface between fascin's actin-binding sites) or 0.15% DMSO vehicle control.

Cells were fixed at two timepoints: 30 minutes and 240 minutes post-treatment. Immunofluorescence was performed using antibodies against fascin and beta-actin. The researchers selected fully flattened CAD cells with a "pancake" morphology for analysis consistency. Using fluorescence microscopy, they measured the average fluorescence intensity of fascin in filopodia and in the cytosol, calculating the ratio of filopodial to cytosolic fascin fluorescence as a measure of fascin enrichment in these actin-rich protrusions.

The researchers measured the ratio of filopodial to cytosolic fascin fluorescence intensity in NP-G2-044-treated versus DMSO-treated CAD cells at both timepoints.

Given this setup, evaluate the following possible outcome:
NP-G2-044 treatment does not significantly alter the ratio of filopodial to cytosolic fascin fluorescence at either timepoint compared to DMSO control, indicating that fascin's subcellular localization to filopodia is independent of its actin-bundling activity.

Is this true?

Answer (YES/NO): NO